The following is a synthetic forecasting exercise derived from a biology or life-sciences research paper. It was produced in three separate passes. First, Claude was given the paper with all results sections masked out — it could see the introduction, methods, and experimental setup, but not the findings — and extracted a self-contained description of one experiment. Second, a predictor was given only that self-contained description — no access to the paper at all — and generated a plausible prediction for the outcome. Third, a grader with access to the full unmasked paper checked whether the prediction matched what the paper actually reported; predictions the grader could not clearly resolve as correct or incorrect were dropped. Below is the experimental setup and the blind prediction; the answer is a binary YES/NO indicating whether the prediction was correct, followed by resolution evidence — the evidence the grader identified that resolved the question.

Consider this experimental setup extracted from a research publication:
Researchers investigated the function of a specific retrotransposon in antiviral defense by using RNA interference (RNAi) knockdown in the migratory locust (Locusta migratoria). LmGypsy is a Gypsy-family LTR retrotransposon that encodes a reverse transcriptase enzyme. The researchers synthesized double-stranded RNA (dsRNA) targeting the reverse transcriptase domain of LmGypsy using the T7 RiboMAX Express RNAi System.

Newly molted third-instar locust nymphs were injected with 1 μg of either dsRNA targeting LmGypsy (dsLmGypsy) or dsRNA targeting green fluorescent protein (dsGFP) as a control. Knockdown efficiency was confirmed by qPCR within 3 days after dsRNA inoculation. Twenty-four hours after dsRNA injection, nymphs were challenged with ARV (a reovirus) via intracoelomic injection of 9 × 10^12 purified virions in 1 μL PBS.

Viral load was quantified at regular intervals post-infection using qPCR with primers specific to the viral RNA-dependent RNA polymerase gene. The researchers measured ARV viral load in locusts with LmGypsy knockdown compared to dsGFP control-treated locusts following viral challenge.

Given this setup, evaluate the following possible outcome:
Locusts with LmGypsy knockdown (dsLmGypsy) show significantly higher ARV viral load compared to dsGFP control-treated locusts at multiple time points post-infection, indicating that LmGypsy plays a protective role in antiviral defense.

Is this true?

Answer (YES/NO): NO